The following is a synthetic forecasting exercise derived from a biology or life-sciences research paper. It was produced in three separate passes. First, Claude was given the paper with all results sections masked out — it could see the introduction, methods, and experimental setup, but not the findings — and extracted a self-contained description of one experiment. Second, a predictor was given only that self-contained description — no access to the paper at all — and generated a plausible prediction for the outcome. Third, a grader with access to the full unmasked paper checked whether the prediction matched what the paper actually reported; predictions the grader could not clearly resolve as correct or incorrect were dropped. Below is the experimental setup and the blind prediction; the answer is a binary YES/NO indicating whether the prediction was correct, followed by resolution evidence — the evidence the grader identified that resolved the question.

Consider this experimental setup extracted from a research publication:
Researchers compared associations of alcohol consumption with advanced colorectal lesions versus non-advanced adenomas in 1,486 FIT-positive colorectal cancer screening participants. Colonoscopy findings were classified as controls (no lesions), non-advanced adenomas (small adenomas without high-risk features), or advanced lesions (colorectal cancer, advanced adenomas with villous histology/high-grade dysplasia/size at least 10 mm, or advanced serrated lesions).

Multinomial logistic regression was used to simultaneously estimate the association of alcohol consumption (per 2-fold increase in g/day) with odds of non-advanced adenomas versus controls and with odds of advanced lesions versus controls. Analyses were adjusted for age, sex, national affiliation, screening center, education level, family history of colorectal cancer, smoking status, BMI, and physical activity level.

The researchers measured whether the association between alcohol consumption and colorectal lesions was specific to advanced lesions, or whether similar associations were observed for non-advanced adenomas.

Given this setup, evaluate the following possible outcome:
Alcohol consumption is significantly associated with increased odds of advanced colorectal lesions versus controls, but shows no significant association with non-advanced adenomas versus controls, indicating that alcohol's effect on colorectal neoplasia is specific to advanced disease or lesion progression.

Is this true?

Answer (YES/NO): YES